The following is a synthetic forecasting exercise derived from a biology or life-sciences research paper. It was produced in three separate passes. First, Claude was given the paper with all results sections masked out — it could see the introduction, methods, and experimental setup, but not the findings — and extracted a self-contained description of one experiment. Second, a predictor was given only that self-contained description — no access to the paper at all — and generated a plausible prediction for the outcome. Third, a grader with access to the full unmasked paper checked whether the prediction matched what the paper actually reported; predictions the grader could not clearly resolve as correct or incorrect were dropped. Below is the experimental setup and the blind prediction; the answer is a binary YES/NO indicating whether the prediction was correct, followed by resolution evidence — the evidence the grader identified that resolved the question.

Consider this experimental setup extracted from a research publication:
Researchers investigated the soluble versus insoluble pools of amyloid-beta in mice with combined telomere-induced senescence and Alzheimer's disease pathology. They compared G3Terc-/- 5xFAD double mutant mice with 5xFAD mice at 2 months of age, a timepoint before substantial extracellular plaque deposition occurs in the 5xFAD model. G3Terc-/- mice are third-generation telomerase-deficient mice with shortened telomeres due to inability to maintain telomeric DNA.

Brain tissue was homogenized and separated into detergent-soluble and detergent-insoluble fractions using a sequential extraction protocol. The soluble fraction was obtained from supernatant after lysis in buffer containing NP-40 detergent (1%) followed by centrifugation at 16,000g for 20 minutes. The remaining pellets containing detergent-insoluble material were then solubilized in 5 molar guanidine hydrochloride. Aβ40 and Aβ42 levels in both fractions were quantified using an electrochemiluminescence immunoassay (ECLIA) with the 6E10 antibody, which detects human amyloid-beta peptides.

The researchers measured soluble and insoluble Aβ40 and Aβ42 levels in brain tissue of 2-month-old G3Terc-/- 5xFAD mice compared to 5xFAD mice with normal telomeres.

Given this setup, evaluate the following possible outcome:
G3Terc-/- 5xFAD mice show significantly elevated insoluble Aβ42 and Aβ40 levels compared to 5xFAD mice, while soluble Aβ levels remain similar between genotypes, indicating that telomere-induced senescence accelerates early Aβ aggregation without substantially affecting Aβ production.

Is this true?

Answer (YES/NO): NO